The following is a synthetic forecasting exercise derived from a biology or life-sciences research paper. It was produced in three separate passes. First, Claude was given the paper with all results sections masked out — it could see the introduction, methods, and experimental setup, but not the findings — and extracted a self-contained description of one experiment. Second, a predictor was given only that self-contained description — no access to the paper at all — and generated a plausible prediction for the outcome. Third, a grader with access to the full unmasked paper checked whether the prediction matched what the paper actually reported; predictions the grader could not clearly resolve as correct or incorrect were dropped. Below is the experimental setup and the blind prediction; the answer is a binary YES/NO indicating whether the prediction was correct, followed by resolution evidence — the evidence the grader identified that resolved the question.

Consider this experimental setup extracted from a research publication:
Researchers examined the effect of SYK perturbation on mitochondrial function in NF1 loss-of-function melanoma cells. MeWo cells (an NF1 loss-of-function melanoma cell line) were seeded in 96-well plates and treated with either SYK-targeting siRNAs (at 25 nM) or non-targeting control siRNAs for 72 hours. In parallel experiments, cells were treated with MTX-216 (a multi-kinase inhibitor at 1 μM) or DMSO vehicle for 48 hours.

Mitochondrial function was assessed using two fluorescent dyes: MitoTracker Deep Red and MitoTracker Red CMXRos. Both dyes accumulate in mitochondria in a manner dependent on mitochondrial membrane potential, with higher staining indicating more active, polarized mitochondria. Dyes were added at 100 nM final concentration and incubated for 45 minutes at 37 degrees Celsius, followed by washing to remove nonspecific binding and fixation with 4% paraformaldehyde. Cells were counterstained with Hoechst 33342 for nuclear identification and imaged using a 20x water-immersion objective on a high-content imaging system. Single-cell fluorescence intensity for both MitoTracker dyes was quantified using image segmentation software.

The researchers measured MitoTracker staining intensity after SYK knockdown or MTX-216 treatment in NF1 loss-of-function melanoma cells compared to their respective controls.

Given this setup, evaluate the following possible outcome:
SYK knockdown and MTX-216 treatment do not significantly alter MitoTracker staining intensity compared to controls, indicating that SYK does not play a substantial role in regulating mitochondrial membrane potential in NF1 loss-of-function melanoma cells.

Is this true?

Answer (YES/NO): NO